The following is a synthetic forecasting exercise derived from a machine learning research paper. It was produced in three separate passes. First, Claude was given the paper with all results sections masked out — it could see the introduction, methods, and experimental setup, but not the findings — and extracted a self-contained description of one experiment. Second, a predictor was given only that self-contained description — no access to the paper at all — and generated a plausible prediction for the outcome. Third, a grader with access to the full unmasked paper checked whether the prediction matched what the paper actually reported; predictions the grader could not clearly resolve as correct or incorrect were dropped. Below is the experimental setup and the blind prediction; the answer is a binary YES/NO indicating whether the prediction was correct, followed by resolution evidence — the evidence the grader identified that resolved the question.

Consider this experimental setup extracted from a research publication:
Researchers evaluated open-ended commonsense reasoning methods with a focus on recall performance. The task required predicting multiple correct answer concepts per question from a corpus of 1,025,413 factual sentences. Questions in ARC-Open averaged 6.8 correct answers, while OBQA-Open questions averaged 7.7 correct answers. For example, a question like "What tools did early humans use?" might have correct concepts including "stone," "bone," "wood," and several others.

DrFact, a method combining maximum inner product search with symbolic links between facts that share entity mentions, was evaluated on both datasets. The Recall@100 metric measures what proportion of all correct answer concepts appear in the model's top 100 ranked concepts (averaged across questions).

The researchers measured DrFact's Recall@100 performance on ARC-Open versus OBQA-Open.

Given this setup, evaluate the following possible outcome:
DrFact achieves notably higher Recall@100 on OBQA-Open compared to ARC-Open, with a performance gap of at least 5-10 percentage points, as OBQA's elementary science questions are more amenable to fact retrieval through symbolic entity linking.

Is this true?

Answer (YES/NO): NO